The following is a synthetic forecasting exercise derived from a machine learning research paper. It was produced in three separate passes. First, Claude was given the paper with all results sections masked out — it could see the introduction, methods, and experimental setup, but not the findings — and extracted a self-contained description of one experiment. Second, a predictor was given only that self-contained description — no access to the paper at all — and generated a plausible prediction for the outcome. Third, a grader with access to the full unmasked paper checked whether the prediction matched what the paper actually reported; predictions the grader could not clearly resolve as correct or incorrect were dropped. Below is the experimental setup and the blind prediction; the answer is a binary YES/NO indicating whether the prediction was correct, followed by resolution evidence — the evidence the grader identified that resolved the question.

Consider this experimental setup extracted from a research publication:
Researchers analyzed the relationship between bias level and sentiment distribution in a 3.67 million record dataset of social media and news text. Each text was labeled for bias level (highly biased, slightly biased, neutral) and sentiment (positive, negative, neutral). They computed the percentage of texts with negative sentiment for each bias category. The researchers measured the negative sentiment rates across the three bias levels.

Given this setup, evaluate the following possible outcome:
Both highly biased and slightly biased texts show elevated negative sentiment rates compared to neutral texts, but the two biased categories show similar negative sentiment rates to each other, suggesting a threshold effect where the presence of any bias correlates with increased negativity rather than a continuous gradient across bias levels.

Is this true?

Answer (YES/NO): NO